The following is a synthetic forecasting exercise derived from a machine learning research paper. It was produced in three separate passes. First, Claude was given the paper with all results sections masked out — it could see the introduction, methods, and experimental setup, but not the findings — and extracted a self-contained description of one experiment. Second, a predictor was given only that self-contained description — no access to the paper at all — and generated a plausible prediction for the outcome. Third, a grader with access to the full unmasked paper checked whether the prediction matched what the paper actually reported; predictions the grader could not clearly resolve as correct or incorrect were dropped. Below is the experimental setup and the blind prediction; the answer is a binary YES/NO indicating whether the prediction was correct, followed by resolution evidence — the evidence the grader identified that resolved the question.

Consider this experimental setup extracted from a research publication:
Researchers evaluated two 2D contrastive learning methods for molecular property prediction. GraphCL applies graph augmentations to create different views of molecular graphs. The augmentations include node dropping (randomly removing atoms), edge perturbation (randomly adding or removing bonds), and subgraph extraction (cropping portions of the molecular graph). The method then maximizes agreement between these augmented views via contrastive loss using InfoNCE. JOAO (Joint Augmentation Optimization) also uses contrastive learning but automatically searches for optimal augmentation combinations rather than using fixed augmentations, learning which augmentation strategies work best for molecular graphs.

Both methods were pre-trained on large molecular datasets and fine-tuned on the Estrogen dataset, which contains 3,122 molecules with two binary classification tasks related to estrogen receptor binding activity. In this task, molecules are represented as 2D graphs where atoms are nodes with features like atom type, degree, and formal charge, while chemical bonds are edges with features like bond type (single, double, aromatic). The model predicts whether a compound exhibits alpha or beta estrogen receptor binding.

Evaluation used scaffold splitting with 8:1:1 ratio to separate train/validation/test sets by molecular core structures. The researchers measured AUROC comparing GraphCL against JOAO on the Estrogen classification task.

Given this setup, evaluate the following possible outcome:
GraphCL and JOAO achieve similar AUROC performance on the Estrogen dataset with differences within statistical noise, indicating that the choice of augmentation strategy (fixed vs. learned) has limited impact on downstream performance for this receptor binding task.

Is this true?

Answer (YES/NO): NO